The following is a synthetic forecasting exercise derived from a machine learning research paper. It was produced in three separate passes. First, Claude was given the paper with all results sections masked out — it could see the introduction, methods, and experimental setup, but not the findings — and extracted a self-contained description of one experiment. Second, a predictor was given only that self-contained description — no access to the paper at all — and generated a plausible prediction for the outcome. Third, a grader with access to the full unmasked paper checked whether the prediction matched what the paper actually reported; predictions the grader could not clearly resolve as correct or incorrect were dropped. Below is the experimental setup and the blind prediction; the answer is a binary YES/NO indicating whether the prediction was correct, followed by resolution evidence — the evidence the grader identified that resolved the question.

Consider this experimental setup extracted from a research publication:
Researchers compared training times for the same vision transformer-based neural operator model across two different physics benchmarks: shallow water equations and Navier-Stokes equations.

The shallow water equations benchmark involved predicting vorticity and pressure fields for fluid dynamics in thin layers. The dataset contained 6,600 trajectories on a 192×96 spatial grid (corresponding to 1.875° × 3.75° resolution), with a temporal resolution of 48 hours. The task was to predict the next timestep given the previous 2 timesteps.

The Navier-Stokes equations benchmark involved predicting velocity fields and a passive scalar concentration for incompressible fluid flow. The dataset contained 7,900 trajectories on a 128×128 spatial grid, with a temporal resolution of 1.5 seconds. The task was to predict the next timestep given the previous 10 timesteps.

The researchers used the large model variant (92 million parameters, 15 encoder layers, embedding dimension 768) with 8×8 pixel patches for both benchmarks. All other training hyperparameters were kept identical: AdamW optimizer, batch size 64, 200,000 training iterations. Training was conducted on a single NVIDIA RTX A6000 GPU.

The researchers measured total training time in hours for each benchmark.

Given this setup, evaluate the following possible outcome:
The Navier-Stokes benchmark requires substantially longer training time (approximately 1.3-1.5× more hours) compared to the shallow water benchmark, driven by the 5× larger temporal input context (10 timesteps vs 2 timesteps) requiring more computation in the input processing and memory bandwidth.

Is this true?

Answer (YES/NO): NO